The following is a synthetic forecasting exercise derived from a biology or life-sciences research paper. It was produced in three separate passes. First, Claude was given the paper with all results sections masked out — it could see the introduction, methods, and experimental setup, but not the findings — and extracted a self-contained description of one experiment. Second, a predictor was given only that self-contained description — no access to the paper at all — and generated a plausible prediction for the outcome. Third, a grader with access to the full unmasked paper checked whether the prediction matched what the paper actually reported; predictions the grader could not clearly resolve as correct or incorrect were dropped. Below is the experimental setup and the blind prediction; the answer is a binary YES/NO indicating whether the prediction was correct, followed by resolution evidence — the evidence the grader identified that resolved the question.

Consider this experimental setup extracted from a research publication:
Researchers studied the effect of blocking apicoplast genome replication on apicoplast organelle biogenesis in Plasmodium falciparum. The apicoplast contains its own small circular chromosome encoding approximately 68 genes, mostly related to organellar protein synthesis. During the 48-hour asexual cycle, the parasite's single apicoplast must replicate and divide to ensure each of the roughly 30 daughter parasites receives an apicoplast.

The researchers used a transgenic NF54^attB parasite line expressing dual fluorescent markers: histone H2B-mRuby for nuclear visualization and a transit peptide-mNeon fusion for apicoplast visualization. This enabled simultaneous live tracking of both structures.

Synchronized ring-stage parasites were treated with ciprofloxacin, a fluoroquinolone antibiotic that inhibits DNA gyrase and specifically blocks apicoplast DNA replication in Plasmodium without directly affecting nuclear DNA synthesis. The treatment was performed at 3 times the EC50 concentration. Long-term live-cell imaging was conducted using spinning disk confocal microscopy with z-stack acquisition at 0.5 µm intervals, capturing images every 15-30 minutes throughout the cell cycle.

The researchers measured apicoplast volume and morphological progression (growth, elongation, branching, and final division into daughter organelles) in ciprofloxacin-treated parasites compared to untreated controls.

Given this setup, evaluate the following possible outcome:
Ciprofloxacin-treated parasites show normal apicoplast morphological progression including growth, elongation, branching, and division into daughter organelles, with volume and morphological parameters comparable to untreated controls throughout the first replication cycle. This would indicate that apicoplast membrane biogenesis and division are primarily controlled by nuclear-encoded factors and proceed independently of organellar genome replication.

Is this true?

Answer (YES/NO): NO